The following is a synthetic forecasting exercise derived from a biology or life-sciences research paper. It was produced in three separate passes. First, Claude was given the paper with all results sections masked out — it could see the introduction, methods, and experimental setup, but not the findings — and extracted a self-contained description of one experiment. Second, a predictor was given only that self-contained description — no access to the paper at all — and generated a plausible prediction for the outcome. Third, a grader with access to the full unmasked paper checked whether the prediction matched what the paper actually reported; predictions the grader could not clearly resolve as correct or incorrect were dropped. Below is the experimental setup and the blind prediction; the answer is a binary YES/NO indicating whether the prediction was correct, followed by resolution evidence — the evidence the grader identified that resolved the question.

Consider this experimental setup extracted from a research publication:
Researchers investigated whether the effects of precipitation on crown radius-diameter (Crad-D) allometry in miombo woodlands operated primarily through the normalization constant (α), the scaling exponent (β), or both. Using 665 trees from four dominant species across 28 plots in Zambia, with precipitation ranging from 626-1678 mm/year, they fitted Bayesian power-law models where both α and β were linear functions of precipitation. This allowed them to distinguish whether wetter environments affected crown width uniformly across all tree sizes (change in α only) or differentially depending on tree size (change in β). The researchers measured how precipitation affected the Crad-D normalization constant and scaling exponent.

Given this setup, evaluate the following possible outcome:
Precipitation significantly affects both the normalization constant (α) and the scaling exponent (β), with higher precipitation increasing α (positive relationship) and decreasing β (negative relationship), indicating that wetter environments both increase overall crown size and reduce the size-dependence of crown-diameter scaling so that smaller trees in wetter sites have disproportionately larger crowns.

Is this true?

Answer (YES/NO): NO